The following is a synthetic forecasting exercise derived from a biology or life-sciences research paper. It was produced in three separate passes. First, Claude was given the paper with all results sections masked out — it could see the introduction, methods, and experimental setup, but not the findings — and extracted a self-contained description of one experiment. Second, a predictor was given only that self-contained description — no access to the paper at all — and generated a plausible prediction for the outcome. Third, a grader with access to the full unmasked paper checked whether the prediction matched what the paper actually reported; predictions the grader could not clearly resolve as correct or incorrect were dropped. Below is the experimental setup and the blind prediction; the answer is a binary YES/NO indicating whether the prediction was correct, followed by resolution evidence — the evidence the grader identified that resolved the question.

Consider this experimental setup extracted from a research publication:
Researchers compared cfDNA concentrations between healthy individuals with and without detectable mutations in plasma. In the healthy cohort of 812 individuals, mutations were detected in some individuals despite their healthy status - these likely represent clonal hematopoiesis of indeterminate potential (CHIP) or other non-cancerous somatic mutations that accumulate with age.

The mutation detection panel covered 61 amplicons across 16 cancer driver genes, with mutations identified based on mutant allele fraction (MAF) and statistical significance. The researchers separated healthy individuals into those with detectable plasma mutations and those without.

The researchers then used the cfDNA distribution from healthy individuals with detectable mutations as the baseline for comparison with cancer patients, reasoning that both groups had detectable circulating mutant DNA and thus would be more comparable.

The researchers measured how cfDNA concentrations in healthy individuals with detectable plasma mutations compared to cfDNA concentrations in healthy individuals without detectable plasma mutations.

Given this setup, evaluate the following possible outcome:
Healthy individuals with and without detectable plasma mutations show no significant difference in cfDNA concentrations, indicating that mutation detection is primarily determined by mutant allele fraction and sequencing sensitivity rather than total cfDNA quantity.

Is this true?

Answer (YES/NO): NO